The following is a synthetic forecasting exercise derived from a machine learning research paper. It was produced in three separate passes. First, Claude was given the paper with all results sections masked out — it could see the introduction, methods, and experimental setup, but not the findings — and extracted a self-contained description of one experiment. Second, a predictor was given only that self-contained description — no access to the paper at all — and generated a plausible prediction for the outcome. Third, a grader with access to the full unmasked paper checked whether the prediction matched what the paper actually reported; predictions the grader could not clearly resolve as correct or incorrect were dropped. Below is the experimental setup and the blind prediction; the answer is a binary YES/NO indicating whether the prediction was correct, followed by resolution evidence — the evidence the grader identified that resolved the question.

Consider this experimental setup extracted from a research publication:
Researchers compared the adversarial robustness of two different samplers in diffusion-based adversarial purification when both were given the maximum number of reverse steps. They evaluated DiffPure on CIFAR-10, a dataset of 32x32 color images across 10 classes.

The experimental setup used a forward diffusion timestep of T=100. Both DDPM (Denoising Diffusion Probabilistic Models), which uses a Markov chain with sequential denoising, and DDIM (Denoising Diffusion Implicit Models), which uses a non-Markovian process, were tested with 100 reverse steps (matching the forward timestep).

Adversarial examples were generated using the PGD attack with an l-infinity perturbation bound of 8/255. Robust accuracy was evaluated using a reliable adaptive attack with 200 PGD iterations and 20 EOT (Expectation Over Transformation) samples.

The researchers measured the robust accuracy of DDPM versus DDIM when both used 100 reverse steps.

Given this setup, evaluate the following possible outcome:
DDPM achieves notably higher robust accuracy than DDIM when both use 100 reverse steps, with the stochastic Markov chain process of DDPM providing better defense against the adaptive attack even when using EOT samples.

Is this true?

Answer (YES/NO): YES